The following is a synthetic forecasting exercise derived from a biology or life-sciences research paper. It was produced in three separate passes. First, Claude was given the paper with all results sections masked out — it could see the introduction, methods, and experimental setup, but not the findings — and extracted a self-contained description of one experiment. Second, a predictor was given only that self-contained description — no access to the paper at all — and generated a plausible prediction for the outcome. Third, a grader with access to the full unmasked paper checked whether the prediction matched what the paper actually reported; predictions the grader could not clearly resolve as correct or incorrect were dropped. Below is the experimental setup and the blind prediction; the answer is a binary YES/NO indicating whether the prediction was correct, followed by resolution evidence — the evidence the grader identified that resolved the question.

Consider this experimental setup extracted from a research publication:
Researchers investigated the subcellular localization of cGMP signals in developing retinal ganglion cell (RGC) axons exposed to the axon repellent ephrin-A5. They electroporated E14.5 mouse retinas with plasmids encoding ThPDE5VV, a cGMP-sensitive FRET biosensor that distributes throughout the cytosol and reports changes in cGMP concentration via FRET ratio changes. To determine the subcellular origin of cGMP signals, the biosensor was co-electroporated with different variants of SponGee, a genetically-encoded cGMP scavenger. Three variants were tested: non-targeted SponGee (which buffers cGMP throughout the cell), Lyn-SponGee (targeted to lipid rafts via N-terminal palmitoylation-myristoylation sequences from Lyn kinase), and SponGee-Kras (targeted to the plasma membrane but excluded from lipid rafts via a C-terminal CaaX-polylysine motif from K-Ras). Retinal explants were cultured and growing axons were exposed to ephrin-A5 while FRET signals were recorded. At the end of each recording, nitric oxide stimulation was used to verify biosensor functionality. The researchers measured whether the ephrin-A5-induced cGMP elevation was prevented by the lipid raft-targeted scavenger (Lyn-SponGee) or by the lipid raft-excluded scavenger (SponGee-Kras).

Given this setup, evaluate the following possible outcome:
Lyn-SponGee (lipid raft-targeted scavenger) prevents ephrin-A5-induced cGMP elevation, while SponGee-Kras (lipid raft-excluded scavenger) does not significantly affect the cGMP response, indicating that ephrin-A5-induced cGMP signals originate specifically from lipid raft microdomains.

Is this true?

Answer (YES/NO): YES